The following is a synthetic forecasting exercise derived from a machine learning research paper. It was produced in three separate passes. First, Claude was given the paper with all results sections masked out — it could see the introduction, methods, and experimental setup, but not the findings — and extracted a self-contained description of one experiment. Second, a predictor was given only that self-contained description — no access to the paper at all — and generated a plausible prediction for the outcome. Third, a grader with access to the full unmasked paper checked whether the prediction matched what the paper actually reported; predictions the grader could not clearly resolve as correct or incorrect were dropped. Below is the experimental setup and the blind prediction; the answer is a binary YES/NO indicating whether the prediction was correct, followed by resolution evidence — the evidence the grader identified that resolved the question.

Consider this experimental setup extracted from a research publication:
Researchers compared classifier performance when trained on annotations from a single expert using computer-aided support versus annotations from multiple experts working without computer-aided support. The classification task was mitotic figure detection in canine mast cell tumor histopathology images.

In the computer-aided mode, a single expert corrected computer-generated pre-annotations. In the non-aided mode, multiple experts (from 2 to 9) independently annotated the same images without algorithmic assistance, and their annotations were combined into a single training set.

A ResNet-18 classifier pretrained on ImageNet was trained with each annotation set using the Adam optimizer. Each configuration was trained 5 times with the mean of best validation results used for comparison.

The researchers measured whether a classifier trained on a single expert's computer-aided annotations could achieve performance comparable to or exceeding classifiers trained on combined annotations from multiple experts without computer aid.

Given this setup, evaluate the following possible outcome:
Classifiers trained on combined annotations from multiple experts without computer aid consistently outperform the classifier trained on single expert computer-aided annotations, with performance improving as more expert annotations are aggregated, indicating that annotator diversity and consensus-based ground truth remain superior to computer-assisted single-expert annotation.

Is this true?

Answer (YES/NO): NO